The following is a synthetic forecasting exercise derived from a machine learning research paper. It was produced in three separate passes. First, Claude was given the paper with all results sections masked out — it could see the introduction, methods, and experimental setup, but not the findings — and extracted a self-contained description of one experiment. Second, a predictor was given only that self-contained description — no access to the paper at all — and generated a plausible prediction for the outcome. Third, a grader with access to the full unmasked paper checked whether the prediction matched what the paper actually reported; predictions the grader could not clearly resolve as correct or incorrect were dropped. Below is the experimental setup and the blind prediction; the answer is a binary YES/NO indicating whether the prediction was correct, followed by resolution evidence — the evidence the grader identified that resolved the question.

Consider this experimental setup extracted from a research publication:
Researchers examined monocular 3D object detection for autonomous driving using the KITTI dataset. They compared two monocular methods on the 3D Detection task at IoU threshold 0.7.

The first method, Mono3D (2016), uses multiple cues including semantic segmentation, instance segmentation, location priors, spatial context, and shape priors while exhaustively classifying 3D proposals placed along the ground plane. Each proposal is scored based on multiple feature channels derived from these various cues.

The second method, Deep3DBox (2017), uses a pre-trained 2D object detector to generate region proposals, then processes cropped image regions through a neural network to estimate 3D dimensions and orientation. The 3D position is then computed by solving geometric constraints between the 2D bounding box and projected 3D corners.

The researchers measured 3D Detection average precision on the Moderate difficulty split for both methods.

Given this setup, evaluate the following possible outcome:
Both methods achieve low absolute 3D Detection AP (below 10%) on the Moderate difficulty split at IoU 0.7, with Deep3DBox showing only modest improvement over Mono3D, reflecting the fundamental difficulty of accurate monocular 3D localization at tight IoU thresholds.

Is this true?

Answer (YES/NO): NO